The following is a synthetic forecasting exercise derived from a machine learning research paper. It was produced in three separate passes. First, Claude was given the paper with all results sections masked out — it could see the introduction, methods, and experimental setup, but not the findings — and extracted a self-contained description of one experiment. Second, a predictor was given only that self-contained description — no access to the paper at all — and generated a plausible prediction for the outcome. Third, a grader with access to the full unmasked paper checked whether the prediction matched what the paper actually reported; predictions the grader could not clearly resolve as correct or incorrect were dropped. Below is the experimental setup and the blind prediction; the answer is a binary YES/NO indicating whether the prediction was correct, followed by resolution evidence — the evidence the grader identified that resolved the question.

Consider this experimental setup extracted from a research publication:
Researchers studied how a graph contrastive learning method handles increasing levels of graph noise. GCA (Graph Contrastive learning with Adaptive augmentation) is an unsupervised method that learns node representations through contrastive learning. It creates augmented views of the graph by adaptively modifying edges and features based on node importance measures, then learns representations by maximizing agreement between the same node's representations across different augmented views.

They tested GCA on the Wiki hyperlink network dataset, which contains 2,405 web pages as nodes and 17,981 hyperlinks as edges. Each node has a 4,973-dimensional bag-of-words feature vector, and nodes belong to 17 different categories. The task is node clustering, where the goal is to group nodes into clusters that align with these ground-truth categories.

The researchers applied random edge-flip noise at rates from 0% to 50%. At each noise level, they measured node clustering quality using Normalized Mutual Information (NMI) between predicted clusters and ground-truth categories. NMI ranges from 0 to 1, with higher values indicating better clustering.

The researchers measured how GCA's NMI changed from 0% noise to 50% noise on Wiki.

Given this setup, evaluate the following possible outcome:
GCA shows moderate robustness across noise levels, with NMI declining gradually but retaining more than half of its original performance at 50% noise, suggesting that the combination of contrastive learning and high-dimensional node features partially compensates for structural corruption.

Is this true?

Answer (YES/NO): NO